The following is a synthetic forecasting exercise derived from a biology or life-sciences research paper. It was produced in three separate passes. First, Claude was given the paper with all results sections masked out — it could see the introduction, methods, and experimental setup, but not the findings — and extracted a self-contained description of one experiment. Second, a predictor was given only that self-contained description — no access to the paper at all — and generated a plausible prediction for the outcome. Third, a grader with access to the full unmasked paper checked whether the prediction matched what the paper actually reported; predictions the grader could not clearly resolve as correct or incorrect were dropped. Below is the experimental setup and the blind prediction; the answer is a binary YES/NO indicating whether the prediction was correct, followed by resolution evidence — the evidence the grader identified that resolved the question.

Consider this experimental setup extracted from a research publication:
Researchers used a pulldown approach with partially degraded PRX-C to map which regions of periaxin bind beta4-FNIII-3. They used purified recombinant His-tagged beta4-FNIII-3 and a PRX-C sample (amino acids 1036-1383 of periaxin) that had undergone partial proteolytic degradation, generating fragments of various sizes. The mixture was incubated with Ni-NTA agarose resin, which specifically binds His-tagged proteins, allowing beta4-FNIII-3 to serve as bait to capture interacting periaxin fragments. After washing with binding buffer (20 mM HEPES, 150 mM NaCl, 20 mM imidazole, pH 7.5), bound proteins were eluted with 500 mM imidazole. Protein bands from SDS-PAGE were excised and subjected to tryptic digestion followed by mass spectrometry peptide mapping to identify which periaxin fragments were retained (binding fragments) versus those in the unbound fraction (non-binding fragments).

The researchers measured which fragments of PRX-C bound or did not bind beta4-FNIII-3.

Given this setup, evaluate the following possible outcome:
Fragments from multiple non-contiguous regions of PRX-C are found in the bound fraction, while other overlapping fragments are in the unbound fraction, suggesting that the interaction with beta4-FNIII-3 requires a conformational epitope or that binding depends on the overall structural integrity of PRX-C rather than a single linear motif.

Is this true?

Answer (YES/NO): NO